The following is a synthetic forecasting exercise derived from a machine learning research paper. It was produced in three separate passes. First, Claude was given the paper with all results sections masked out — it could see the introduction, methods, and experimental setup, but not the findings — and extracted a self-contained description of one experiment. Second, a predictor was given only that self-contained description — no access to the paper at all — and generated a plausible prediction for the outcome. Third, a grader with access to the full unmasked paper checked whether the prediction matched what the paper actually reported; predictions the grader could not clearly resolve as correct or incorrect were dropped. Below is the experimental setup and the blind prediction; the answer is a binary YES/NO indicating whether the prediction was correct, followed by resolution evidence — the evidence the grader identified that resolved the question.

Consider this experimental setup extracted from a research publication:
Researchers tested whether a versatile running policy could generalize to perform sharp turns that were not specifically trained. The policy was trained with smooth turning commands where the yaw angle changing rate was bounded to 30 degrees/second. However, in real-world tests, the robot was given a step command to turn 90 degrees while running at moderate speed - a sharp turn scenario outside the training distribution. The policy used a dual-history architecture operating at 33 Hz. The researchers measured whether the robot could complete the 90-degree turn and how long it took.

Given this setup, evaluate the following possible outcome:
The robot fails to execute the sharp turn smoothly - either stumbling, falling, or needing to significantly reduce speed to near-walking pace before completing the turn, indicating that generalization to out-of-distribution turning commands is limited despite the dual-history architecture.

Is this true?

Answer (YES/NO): NO